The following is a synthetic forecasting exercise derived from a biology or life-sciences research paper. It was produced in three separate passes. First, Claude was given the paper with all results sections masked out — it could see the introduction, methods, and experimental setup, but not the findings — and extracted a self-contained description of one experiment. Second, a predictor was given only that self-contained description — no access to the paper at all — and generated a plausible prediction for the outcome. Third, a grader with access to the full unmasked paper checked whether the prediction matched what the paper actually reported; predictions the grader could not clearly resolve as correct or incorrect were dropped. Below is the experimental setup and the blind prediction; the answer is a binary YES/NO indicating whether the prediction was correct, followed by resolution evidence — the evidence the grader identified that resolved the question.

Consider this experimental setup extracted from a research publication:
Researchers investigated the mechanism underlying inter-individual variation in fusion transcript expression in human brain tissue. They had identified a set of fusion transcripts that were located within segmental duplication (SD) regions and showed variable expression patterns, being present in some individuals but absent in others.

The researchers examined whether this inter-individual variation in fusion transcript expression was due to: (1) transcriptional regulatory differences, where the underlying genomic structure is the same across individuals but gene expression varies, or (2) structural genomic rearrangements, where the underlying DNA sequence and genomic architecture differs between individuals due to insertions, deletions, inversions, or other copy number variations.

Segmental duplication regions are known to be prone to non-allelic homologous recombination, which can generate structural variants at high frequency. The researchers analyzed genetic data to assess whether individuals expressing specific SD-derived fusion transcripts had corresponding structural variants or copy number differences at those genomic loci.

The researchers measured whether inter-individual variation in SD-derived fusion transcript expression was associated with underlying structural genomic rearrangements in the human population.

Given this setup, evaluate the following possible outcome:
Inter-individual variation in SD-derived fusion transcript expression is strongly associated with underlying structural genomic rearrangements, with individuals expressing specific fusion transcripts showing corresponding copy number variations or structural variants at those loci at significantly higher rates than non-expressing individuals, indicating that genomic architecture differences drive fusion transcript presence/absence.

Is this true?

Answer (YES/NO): YES